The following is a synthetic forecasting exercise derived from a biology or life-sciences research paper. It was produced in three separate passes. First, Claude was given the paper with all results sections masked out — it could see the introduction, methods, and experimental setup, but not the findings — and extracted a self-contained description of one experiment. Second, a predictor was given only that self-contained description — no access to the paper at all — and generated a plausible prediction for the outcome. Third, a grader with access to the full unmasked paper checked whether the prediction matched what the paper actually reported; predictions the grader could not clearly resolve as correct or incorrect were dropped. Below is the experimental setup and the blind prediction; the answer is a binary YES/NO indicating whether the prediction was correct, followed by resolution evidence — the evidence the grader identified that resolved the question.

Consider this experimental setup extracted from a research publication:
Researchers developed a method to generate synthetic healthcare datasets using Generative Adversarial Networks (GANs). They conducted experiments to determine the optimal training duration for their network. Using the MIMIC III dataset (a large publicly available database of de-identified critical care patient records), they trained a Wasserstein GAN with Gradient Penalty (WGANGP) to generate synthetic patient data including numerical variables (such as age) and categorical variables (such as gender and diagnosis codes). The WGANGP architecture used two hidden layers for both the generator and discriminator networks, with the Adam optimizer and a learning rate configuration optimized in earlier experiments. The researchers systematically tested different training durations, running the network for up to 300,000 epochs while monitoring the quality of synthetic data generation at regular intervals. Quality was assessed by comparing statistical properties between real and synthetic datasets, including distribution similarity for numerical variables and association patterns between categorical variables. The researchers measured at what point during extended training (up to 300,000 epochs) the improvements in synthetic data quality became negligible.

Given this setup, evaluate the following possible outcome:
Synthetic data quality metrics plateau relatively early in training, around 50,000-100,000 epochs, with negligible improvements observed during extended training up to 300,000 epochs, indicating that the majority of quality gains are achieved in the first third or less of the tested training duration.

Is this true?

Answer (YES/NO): YES